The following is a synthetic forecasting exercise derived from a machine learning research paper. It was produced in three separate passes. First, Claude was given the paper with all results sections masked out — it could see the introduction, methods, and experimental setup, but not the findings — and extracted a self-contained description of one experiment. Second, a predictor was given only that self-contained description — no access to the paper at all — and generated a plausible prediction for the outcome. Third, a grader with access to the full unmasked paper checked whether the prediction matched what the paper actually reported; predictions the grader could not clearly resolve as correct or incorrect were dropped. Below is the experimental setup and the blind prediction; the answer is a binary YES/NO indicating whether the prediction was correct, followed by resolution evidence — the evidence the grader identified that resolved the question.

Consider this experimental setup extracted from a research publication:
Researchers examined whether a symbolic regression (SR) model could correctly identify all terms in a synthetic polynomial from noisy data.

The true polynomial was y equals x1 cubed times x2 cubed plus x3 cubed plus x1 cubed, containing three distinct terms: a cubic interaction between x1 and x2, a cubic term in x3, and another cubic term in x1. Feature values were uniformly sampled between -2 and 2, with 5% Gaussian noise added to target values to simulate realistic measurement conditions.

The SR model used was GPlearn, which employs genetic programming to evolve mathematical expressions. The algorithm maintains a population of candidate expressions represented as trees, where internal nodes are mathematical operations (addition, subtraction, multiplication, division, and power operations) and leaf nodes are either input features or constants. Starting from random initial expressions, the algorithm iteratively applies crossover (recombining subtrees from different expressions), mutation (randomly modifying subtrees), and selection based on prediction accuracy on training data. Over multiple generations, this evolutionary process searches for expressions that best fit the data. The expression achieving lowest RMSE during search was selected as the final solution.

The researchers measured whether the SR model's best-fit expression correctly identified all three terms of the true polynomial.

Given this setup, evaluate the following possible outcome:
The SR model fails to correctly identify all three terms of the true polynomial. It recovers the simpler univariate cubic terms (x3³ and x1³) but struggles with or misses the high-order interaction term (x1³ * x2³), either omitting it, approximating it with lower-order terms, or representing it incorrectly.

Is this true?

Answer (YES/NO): NO